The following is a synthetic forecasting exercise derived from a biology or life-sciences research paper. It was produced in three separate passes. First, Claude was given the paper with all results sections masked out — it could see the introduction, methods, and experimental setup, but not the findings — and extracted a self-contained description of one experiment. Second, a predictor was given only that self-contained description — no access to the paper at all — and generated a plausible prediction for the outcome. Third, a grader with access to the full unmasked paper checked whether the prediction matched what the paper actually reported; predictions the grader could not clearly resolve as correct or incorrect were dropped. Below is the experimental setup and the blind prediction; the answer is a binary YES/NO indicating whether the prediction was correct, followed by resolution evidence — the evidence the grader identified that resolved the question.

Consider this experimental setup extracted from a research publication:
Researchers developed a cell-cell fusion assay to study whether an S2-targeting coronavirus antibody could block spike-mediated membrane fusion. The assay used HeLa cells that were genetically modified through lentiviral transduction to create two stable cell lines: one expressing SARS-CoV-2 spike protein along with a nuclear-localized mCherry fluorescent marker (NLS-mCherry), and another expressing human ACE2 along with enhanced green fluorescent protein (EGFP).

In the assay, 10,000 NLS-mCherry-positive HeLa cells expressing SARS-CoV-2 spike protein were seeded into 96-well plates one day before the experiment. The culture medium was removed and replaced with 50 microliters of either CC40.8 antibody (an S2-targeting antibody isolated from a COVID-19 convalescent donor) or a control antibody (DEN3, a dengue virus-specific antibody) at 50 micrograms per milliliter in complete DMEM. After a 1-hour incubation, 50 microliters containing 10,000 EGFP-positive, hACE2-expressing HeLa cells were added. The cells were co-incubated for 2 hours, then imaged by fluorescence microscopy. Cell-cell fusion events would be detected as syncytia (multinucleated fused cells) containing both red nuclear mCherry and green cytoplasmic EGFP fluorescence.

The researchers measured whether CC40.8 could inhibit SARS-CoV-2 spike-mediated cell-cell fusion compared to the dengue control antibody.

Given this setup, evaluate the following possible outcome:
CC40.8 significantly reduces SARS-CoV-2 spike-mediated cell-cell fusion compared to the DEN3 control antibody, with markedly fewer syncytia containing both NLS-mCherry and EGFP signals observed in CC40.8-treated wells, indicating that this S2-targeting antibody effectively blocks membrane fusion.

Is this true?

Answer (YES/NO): YES